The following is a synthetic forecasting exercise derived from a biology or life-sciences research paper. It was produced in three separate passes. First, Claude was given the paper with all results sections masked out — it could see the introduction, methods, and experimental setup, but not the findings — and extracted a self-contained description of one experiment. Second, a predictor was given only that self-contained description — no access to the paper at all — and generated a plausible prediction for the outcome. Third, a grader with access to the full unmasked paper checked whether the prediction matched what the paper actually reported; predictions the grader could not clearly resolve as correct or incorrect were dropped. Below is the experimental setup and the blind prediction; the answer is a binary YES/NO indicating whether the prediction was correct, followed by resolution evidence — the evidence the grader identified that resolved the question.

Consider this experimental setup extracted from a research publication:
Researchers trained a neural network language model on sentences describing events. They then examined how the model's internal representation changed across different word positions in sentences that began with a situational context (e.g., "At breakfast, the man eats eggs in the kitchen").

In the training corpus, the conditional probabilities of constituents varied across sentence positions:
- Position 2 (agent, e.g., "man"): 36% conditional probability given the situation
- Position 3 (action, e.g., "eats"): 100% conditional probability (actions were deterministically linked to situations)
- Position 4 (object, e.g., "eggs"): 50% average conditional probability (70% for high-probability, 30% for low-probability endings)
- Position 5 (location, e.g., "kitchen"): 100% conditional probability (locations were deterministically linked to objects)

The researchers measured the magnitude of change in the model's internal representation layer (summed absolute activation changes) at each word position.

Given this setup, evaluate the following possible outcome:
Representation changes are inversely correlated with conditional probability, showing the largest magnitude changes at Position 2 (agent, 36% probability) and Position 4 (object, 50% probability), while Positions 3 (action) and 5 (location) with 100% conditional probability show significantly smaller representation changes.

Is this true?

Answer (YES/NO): NO